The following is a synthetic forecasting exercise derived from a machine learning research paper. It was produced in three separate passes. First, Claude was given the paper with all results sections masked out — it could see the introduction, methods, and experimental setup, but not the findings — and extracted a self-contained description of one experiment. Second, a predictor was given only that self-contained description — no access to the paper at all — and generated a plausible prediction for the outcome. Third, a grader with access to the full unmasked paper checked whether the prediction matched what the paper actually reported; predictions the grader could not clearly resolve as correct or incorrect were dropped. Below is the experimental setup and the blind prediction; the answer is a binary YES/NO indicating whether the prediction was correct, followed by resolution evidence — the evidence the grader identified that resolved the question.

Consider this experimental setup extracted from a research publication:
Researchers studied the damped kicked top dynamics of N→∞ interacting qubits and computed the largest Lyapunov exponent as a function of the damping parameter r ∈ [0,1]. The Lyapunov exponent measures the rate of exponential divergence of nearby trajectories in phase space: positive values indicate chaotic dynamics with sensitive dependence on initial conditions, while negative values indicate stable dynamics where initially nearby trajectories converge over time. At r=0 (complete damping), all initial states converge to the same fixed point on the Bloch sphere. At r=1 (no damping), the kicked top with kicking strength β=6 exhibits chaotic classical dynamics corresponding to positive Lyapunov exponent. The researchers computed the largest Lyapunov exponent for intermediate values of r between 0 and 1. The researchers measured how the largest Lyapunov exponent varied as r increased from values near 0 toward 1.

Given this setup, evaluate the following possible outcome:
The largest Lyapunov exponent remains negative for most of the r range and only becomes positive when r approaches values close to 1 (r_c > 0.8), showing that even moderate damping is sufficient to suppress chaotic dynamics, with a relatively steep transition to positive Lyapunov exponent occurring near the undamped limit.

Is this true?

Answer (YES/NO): NO